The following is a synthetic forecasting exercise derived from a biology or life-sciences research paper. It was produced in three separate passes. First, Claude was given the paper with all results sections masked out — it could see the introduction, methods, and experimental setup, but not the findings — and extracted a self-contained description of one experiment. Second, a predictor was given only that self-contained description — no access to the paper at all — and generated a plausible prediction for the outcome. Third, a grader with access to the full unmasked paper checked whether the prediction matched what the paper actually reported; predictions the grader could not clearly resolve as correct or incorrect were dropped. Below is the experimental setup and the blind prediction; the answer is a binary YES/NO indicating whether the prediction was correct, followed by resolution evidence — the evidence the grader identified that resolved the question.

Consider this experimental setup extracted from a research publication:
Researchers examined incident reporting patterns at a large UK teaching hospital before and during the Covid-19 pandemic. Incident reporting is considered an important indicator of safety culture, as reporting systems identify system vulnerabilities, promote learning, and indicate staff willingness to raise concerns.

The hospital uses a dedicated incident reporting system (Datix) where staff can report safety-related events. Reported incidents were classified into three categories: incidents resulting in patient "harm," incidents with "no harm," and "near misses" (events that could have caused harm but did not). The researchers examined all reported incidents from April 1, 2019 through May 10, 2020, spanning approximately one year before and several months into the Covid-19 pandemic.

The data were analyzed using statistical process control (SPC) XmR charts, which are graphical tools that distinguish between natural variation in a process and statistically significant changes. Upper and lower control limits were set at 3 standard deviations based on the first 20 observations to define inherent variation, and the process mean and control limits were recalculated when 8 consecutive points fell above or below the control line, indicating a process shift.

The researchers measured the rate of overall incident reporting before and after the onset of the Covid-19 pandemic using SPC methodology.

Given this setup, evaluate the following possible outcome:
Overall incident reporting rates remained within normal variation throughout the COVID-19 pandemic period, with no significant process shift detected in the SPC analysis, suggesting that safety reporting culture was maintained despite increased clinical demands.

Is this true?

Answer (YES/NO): NO